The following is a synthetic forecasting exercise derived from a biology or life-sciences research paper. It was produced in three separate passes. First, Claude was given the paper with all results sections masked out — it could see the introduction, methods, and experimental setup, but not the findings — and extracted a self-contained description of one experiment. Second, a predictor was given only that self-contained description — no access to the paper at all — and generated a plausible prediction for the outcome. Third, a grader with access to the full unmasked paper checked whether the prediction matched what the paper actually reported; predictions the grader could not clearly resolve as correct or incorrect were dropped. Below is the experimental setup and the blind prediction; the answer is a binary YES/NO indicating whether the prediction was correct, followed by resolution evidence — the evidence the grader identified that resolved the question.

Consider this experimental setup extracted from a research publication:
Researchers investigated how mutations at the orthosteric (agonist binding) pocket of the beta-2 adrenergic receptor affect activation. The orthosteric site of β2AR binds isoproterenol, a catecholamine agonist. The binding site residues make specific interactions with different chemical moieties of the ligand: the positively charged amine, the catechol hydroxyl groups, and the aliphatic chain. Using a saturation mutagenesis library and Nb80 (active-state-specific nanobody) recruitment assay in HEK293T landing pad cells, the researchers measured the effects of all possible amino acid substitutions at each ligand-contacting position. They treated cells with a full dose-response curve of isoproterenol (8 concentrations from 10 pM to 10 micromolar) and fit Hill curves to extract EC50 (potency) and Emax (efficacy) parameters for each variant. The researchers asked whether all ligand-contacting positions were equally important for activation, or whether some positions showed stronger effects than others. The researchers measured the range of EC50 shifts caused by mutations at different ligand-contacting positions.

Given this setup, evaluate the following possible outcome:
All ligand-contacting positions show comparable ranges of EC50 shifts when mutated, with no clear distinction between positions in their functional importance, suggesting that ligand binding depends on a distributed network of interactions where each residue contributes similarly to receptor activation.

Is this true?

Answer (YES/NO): NO